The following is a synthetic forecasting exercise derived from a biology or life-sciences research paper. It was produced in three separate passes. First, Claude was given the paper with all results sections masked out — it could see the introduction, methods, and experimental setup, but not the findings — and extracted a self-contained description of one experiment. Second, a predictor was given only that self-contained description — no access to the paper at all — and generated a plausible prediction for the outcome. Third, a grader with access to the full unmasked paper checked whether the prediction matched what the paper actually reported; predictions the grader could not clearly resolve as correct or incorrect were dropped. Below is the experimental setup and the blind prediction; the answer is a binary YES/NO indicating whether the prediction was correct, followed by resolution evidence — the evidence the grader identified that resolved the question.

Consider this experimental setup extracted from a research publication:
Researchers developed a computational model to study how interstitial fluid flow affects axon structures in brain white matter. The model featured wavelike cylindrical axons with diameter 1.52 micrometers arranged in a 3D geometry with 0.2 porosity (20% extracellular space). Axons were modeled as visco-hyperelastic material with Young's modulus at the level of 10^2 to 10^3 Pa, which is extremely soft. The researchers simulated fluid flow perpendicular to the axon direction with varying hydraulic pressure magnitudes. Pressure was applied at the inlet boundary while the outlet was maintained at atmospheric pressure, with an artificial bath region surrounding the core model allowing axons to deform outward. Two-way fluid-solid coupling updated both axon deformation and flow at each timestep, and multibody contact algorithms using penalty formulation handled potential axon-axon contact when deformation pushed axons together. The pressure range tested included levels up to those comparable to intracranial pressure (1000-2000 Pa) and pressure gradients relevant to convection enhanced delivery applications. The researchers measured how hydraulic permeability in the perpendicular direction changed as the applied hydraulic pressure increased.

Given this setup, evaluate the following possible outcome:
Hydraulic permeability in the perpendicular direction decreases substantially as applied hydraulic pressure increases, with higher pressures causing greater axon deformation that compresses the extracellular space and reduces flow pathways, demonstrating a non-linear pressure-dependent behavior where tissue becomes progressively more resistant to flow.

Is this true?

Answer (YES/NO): NO